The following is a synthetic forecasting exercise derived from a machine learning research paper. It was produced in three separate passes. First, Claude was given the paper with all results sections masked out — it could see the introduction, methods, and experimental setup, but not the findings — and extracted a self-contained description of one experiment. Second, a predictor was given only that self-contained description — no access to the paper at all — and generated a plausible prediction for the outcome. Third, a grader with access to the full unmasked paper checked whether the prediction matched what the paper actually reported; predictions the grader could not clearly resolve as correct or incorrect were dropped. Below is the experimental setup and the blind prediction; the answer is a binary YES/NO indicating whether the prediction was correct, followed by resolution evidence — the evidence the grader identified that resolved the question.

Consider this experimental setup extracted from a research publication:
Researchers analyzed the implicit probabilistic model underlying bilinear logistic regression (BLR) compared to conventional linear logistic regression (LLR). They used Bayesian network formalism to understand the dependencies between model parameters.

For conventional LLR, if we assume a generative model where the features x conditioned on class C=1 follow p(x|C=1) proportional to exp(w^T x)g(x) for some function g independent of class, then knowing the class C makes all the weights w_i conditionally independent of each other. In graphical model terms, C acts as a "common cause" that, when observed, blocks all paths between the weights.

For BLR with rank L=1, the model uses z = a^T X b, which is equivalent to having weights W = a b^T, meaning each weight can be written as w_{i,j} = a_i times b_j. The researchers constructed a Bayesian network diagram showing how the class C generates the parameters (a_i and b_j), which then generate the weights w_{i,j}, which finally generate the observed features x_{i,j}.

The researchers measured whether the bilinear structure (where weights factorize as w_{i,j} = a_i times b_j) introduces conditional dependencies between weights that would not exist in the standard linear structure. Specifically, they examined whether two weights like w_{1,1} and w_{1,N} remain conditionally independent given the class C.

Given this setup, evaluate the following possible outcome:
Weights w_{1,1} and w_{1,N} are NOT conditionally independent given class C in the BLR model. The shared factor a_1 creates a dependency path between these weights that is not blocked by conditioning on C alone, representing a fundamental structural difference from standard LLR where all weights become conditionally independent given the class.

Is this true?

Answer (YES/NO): YES